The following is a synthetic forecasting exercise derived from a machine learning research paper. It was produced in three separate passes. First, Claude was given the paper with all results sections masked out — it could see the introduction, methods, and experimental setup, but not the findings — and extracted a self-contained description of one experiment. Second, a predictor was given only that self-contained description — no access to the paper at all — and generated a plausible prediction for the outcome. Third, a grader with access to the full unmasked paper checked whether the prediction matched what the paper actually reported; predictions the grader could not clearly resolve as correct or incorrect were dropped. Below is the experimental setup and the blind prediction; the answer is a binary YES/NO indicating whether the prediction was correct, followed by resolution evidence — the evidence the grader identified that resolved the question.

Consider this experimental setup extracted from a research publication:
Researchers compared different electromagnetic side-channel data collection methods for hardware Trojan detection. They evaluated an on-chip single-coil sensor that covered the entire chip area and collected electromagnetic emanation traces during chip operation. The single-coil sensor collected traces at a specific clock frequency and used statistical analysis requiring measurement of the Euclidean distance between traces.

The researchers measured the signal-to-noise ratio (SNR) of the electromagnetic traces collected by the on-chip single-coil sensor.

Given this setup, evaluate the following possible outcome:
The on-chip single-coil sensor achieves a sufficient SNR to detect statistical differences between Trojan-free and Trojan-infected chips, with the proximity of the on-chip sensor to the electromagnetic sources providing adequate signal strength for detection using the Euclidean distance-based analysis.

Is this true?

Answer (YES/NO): NO